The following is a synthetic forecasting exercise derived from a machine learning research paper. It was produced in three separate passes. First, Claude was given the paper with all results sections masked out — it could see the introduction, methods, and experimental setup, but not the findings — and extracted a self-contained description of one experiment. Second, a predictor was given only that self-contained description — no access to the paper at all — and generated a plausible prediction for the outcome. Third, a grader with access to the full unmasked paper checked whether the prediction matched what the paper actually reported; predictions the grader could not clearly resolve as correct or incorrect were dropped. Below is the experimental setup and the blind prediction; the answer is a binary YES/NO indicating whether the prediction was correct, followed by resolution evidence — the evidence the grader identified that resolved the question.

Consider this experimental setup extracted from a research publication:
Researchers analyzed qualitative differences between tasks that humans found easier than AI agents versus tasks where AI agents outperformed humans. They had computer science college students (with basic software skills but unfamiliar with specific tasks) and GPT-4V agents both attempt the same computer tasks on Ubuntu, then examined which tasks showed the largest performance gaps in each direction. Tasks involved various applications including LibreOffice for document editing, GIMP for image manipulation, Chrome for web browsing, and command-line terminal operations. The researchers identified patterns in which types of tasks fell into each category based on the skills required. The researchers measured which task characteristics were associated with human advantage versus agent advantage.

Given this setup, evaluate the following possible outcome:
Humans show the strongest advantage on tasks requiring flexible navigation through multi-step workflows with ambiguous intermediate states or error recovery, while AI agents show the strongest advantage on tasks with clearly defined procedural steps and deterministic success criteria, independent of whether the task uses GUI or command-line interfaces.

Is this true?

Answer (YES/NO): NO